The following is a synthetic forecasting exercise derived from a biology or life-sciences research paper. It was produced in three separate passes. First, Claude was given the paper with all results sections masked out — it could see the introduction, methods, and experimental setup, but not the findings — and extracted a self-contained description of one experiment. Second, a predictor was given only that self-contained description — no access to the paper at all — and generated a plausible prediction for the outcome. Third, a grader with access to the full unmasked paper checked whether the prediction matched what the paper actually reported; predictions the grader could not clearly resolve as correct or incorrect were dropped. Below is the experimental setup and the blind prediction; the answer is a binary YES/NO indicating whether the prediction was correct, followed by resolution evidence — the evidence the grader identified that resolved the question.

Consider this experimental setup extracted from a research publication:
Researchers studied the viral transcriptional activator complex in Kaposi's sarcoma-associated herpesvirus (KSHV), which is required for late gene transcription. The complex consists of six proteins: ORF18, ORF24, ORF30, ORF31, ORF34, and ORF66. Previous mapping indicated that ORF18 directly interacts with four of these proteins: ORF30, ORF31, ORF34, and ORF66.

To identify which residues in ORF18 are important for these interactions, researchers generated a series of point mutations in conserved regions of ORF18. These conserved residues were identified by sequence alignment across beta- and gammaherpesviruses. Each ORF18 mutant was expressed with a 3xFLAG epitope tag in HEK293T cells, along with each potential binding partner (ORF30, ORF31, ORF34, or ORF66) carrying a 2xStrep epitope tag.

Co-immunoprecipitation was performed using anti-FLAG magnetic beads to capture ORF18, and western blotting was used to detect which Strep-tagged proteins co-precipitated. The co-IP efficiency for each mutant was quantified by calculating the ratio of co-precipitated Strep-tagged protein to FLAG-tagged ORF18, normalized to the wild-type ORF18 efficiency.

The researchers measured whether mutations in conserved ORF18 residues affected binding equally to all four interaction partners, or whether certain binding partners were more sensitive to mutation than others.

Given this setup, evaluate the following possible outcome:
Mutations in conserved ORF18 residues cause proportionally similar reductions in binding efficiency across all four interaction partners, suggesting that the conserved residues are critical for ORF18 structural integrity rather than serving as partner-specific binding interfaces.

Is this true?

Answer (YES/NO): NO